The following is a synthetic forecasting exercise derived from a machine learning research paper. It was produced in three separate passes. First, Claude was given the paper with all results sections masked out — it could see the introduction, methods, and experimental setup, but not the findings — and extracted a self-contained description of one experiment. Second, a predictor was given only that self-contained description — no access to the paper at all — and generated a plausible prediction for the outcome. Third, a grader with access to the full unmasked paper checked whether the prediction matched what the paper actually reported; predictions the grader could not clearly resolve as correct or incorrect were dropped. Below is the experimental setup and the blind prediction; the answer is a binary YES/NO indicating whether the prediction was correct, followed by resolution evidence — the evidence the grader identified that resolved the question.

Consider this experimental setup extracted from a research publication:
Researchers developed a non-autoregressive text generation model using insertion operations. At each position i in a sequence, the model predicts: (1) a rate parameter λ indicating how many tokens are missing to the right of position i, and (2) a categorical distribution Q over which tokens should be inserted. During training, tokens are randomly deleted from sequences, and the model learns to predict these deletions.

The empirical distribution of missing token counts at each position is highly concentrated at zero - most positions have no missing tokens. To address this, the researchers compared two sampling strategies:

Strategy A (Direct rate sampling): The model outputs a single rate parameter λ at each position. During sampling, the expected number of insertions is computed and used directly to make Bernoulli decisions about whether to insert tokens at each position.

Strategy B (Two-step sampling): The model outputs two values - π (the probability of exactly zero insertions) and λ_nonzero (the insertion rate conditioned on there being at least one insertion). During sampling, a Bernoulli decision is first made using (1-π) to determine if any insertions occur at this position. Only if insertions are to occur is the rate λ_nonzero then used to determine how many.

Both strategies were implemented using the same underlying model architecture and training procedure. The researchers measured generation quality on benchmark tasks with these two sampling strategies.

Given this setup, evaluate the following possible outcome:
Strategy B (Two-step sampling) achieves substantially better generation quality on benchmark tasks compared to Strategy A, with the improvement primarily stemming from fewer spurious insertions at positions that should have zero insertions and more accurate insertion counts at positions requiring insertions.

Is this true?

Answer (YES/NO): NO